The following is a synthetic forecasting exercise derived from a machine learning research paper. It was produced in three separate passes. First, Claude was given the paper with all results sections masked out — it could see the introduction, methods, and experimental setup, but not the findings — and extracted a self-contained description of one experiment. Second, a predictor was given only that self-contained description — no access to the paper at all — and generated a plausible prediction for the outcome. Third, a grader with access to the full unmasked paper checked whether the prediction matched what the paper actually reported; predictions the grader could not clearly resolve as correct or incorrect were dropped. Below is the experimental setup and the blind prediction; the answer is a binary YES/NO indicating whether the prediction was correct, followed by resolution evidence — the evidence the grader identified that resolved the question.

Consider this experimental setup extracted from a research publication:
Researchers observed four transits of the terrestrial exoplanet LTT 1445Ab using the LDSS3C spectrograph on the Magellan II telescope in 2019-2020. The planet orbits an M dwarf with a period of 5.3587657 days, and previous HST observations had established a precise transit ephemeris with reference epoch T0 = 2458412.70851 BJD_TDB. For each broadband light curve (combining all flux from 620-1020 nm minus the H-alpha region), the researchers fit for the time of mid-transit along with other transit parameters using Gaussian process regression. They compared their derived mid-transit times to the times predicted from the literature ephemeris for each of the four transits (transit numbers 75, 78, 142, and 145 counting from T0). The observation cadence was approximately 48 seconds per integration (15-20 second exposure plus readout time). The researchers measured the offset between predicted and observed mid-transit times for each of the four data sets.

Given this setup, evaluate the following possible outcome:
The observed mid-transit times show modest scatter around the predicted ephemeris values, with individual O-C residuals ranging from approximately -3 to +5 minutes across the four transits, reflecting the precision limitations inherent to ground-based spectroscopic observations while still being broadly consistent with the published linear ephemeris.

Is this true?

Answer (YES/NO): NO